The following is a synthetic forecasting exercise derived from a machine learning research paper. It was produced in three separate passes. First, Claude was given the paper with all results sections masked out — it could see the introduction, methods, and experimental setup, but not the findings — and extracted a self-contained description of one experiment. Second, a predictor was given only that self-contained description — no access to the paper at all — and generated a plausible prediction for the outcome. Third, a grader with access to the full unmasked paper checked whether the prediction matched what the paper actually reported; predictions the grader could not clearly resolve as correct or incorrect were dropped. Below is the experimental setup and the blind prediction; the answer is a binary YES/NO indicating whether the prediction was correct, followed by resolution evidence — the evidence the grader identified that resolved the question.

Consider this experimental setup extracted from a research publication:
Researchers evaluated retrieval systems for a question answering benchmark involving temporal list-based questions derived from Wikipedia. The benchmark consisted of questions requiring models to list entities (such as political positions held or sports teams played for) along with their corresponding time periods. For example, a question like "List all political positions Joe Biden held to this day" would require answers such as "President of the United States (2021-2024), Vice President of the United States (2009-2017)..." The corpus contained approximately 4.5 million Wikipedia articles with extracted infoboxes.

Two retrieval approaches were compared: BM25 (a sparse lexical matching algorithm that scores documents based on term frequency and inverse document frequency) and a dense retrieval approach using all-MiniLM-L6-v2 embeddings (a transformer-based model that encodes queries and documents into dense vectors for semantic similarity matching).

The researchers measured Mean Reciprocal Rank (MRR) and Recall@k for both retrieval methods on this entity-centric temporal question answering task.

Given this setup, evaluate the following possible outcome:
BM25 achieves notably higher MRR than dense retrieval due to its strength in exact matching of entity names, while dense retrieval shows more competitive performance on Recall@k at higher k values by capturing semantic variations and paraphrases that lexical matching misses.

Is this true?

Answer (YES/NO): NO